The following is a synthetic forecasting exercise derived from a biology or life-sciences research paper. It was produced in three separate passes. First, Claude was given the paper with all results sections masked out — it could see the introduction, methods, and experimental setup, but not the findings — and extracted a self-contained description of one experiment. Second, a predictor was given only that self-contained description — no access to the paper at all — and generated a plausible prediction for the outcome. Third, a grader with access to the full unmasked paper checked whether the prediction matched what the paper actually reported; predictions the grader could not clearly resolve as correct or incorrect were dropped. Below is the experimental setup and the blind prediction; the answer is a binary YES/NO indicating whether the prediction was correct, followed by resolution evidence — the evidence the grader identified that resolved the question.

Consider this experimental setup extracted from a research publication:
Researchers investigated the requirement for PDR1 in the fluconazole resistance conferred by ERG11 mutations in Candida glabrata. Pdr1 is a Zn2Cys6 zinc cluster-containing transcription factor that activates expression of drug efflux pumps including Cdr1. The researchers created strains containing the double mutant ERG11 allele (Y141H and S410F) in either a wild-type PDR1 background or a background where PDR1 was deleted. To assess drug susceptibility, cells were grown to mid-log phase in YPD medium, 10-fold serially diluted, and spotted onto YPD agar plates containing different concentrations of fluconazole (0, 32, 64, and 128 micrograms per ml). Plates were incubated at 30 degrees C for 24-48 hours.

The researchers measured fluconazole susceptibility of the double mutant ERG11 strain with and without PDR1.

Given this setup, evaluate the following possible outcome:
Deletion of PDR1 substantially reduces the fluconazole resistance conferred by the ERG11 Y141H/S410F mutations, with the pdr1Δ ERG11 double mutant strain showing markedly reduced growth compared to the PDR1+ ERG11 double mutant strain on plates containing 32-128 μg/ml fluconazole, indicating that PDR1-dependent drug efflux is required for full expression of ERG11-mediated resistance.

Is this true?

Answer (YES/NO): YES